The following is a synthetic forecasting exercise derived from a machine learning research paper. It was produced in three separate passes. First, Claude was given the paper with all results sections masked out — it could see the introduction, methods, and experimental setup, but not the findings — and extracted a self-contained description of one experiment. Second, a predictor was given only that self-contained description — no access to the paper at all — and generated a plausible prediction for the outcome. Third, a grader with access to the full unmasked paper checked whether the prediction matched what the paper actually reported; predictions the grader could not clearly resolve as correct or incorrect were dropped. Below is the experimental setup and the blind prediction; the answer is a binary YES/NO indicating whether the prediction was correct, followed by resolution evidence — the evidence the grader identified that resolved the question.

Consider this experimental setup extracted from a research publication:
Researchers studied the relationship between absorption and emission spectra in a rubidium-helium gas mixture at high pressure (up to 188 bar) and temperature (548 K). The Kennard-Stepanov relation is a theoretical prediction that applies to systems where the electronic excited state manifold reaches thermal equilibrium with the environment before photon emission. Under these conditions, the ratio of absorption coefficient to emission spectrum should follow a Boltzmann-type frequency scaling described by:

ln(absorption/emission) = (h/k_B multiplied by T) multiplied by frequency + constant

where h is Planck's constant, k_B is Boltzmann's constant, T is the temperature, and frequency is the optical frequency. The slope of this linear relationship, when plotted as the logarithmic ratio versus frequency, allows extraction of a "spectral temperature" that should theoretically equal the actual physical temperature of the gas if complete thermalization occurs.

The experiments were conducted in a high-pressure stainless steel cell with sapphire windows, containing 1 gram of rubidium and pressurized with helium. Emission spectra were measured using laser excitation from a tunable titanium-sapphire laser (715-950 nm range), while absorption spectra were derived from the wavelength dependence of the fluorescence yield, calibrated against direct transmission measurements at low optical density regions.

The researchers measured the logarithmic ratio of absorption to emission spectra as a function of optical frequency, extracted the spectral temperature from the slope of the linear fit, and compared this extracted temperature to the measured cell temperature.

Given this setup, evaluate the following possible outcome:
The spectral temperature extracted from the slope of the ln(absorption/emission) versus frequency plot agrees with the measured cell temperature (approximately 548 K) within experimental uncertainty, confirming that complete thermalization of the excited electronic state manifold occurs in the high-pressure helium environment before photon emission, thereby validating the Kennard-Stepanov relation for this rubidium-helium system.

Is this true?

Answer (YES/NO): NO